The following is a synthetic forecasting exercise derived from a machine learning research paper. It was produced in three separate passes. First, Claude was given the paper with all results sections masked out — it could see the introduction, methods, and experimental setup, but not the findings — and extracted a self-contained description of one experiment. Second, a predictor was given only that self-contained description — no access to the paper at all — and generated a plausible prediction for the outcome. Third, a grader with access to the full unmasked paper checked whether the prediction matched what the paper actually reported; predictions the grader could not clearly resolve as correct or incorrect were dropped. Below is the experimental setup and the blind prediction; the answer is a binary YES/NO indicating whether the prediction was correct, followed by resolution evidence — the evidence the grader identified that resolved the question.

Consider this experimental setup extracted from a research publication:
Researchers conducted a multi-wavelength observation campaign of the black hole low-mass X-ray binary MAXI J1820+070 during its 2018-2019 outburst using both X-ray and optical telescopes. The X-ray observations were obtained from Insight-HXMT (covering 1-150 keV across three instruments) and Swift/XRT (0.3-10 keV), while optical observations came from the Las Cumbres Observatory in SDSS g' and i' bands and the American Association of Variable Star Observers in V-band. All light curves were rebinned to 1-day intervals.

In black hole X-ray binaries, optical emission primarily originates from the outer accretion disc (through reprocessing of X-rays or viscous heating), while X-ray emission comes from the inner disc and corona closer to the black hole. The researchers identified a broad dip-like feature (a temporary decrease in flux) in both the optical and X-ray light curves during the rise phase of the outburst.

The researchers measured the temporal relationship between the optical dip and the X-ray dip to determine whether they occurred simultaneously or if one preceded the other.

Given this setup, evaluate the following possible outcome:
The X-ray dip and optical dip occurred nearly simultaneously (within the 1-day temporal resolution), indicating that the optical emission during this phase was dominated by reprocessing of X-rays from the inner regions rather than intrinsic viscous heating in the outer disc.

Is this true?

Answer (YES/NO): NO